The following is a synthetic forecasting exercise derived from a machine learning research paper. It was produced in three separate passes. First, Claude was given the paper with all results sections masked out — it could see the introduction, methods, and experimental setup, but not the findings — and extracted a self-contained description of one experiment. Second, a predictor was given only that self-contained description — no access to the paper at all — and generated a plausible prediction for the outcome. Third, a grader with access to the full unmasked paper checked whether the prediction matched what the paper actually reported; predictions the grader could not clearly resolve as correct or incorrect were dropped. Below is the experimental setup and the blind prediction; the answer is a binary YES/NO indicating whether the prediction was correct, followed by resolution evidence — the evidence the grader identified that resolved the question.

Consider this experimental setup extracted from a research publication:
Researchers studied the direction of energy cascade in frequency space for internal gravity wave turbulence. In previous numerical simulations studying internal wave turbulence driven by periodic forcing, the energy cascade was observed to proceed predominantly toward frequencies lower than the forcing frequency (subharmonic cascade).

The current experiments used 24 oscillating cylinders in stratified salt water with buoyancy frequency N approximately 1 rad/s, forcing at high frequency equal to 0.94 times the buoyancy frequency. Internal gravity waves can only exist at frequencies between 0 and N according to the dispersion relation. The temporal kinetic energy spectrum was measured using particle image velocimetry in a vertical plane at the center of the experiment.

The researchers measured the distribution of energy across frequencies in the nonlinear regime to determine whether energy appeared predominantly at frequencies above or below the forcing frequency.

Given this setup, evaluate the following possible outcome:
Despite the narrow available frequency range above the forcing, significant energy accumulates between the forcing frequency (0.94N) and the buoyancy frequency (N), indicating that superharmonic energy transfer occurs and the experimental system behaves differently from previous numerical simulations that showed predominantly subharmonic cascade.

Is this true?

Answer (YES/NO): NO